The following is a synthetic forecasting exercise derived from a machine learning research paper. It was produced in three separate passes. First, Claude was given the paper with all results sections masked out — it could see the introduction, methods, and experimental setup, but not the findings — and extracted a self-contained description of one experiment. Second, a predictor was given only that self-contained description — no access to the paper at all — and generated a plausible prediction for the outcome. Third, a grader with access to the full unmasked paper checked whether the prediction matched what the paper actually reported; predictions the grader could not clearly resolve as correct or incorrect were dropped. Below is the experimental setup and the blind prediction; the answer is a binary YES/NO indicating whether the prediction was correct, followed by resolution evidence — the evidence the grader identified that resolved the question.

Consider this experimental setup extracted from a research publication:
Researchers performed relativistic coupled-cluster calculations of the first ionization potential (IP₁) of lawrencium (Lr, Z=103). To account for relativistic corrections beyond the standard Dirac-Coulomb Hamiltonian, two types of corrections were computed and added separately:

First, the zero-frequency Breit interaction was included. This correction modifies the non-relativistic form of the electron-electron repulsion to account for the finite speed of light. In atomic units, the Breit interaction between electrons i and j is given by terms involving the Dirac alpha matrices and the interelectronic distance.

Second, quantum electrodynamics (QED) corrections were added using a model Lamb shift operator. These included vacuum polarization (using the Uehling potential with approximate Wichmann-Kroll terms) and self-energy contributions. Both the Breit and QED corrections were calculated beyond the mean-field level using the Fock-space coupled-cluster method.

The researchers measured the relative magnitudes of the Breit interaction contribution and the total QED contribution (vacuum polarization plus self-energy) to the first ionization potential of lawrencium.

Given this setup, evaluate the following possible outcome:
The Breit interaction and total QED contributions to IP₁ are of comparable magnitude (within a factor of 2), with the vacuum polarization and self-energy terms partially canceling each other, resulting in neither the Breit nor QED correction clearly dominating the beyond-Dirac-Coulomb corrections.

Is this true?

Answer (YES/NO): NO